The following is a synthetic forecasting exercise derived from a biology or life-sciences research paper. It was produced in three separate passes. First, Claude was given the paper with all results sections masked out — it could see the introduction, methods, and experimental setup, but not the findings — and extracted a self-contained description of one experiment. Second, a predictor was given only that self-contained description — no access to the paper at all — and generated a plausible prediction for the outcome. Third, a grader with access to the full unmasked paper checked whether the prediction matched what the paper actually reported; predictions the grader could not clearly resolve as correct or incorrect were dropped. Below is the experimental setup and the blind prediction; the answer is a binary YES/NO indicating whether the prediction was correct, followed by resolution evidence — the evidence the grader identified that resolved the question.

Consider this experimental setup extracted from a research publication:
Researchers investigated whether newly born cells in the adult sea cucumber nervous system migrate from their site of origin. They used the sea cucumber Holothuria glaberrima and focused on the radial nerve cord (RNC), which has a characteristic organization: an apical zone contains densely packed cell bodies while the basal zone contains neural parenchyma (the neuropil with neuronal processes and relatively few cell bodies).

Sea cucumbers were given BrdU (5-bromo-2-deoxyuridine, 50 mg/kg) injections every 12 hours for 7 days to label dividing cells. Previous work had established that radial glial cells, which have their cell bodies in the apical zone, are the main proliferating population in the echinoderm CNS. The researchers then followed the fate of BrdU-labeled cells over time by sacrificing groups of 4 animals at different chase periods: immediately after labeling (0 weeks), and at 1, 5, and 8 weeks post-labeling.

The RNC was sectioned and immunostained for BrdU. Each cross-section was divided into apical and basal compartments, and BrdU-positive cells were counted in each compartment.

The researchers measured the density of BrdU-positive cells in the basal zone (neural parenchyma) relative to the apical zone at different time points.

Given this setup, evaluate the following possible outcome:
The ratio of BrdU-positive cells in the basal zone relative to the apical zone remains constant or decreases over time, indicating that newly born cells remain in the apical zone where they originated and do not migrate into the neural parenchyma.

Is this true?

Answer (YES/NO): NO